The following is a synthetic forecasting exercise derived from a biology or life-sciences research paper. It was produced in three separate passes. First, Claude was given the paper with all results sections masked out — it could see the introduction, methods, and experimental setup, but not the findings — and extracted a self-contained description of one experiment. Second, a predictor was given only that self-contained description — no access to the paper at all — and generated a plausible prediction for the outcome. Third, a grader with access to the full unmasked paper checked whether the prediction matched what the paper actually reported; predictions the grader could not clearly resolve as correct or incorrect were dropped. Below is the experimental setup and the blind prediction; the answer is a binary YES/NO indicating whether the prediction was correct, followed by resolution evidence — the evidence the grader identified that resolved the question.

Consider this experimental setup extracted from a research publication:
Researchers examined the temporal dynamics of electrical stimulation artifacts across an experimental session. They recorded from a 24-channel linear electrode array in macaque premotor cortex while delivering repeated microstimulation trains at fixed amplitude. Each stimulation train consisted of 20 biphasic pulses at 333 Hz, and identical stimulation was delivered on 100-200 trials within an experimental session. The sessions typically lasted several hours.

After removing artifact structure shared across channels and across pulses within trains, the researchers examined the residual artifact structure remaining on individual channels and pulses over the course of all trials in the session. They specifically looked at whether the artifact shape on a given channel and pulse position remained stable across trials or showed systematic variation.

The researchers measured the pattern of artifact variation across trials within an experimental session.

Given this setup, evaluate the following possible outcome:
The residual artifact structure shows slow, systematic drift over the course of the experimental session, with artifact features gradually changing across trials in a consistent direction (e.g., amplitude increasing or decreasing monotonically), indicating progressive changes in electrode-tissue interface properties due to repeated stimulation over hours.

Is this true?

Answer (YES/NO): YES